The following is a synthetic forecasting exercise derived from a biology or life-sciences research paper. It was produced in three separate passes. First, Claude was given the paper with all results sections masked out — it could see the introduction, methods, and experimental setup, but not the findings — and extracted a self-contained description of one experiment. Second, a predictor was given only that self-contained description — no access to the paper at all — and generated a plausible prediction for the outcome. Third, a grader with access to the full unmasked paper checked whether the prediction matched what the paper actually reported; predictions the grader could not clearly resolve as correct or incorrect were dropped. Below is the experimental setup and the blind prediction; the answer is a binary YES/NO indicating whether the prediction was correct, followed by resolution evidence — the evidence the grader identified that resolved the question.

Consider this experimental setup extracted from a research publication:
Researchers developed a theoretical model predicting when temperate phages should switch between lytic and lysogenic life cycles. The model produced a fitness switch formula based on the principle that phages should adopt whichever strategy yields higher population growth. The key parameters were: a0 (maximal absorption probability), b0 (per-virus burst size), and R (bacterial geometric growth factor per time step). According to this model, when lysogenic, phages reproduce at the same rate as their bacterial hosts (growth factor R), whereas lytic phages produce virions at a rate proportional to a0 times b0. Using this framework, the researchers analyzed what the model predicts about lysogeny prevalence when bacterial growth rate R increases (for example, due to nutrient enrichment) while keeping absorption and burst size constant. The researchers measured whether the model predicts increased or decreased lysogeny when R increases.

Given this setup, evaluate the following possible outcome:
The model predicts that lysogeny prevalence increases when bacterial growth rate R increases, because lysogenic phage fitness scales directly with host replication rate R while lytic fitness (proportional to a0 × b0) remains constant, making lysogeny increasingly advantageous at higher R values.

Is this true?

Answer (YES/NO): YES